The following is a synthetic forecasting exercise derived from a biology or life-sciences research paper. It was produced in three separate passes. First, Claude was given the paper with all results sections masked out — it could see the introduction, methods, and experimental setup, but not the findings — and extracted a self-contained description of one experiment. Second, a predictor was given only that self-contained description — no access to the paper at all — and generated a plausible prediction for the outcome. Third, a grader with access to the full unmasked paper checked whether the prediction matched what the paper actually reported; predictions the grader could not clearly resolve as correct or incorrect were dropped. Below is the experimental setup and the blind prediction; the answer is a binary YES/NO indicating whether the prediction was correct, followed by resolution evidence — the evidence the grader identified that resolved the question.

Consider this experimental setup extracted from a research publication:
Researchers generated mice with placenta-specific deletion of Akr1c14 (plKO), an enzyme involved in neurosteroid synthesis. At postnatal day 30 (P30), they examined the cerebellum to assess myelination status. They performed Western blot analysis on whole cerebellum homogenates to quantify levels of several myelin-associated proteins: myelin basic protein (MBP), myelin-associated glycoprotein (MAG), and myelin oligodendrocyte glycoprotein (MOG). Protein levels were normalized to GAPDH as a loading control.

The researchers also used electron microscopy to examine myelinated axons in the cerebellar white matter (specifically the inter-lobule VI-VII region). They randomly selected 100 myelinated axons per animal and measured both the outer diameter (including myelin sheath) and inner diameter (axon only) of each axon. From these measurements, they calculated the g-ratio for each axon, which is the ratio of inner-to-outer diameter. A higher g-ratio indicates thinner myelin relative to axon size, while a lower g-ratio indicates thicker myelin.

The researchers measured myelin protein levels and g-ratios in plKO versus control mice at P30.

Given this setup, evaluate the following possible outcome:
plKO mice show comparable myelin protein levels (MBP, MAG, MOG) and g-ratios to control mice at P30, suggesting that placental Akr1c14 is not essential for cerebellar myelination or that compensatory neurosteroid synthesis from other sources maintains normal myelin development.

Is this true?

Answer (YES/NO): NO